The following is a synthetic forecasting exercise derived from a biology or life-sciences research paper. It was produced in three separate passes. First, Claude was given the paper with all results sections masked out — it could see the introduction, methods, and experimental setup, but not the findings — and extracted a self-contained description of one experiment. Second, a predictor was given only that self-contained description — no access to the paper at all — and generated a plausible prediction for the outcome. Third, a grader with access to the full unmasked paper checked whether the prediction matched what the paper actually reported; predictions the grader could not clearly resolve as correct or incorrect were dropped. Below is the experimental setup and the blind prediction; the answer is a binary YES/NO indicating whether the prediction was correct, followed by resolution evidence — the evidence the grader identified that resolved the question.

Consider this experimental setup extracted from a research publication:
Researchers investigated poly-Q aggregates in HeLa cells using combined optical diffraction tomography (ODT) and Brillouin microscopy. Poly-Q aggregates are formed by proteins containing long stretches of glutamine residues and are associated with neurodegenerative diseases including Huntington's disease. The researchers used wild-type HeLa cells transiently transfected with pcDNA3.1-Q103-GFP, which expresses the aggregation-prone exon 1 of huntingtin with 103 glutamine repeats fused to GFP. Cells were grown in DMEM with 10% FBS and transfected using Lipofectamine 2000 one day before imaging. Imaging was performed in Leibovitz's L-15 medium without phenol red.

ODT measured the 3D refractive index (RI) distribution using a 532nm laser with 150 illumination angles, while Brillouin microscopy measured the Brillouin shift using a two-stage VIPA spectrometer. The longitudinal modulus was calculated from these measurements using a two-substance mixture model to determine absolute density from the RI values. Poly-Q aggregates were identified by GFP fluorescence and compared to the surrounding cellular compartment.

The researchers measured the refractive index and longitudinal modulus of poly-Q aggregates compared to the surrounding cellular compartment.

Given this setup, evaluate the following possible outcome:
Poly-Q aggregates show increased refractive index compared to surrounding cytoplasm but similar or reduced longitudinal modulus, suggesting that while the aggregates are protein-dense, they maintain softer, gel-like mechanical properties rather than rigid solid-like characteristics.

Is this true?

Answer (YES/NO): NO